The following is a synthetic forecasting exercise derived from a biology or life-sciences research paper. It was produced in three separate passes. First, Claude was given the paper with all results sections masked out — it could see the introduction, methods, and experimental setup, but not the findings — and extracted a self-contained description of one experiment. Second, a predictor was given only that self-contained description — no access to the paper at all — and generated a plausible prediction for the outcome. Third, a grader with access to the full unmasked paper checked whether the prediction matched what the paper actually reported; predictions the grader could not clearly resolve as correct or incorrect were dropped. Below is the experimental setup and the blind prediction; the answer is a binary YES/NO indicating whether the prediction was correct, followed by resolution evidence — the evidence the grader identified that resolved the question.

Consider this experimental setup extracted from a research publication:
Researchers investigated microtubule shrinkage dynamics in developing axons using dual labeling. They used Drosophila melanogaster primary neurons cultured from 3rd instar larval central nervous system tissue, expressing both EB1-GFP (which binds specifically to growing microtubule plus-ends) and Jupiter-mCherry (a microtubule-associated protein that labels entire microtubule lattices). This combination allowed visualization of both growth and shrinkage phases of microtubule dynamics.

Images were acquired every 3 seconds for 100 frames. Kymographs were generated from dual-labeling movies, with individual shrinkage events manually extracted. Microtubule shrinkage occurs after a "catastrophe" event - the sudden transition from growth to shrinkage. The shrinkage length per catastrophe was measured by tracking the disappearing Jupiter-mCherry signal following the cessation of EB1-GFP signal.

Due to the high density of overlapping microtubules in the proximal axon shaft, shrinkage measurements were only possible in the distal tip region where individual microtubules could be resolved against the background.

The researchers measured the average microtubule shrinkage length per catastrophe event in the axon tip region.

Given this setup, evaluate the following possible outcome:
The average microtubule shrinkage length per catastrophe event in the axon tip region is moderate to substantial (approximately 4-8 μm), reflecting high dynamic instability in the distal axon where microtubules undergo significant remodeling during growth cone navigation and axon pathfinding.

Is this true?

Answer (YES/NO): NO